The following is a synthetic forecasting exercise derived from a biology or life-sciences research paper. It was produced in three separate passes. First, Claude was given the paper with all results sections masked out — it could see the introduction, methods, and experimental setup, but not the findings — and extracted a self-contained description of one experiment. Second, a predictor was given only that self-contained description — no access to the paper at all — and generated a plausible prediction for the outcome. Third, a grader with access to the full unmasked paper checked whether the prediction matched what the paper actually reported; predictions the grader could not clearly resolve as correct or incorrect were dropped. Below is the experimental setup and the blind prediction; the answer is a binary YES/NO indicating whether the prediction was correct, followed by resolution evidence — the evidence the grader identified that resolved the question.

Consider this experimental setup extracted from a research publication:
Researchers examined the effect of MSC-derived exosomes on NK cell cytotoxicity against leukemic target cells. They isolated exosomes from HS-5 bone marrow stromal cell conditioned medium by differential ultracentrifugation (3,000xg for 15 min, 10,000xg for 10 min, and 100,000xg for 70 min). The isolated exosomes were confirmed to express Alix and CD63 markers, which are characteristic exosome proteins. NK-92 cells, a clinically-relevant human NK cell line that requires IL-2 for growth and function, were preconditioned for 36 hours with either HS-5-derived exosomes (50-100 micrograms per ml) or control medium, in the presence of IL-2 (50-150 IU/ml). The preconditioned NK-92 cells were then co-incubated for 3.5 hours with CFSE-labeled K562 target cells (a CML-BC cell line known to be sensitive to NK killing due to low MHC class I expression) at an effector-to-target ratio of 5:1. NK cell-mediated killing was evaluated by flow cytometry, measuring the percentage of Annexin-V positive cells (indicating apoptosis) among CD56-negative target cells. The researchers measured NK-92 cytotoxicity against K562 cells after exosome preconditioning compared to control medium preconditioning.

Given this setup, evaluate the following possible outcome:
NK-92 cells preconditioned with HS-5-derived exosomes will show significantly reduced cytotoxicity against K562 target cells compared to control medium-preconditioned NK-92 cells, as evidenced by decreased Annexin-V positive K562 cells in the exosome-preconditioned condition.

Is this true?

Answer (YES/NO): YES